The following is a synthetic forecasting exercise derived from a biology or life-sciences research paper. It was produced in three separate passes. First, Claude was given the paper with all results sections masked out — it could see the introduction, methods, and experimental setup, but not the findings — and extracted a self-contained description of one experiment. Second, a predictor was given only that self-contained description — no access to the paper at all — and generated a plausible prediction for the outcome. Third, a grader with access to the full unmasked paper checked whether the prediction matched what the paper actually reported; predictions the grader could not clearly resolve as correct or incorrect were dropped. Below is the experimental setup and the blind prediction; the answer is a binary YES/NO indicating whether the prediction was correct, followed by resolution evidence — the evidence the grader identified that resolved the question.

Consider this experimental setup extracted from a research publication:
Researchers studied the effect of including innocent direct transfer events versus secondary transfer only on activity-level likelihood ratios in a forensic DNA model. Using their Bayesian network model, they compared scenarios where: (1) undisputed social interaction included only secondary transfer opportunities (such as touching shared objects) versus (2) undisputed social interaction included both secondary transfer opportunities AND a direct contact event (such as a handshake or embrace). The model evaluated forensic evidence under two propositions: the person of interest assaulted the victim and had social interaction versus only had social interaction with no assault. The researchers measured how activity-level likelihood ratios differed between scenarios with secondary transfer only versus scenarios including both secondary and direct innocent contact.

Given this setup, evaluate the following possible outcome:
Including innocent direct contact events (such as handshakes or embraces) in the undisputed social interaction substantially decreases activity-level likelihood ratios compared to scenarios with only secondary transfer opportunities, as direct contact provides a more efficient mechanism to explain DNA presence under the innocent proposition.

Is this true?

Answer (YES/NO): YES